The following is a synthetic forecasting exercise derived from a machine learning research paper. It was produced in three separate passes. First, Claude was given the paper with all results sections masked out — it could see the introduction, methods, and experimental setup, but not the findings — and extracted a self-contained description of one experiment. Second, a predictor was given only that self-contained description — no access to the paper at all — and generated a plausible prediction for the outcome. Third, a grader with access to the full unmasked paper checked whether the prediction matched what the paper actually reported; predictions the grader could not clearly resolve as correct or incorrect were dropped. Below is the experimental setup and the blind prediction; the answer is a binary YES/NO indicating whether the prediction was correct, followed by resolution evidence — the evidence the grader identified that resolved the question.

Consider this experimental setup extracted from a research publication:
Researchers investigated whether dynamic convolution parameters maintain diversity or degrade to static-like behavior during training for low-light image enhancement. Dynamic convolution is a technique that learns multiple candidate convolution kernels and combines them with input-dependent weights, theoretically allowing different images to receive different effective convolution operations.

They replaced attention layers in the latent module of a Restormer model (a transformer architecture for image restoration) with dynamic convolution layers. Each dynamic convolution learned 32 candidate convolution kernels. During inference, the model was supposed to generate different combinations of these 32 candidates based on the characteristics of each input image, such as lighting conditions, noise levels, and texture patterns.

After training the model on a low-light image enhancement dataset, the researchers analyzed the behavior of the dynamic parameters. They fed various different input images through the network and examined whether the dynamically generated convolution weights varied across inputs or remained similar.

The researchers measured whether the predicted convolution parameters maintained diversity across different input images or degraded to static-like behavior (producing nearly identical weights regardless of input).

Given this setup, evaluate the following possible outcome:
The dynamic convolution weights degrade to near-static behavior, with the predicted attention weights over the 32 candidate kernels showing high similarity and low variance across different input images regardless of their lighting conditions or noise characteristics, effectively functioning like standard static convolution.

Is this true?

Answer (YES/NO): YES